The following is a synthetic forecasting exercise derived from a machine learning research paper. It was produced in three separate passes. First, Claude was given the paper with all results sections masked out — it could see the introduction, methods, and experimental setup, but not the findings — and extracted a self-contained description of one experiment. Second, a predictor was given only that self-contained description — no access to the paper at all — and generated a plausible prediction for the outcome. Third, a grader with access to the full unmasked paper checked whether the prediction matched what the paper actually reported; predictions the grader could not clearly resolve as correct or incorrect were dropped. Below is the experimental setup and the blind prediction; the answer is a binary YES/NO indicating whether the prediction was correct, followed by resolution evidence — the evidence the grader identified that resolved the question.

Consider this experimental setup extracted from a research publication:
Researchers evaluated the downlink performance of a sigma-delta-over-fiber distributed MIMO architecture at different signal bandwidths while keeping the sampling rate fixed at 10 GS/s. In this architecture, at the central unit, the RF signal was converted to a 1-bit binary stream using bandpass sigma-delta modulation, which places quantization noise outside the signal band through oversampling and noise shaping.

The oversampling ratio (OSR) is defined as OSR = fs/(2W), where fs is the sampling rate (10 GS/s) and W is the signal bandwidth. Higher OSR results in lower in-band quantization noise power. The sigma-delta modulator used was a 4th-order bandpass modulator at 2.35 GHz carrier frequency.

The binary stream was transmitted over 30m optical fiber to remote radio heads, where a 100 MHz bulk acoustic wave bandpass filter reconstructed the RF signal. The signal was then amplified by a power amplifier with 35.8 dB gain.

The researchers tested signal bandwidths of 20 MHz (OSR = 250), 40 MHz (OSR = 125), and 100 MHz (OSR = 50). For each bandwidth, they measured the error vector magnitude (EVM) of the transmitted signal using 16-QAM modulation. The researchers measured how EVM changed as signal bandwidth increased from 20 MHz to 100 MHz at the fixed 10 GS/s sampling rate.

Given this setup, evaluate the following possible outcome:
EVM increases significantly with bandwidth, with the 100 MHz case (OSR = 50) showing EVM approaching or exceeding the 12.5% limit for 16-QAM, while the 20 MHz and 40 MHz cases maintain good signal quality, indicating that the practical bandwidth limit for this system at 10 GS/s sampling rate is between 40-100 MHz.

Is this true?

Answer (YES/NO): YES